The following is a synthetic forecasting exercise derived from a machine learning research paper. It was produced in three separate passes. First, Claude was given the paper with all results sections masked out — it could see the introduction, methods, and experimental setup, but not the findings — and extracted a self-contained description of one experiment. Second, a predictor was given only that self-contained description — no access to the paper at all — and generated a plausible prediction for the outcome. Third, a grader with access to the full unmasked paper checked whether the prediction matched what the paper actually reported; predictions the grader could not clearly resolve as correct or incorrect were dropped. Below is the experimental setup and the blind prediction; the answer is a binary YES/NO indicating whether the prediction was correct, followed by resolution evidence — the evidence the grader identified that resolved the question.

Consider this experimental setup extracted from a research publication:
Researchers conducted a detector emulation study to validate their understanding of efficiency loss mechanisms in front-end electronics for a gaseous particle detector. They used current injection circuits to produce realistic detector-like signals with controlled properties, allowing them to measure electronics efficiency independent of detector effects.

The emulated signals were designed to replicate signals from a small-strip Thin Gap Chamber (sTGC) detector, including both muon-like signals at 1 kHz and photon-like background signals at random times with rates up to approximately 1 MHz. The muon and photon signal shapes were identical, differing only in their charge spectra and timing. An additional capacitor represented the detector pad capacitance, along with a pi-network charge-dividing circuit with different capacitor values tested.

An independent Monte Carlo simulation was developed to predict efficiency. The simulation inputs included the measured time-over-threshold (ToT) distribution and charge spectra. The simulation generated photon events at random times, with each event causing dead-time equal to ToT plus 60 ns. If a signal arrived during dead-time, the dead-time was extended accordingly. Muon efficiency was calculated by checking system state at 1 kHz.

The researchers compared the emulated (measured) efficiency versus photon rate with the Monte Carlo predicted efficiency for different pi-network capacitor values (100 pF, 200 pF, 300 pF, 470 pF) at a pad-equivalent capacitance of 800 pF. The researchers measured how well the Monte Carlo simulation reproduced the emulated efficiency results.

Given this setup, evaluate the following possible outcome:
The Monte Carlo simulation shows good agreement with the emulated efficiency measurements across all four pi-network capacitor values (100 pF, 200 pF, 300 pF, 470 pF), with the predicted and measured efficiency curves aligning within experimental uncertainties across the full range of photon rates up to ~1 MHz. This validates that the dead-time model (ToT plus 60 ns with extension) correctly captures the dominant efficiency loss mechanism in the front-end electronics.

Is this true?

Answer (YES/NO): NO